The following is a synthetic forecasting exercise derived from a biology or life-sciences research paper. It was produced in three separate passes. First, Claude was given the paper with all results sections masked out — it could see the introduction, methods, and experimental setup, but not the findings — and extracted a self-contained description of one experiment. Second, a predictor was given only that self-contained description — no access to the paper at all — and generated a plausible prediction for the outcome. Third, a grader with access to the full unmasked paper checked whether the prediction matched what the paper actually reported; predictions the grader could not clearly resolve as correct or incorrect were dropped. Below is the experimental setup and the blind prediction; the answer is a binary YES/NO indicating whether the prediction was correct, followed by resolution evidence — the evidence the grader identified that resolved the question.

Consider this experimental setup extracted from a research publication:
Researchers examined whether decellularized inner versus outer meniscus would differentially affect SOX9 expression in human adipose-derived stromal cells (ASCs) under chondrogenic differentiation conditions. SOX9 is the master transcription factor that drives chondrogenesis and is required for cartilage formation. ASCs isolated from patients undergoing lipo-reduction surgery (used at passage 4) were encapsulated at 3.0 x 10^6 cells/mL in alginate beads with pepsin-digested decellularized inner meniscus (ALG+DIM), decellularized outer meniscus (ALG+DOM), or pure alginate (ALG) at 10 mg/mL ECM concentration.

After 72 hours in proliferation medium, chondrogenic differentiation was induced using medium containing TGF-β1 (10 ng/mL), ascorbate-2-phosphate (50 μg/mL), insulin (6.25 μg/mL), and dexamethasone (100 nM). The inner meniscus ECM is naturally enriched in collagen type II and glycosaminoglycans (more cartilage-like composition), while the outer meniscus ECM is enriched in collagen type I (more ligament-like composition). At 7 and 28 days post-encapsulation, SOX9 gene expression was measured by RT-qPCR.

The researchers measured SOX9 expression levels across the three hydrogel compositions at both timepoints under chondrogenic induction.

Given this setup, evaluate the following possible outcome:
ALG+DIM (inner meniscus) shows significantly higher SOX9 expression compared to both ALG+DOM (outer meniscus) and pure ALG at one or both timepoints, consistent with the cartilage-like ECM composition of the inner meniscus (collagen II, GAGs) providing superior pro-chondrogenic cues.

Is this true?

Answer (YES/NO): NO